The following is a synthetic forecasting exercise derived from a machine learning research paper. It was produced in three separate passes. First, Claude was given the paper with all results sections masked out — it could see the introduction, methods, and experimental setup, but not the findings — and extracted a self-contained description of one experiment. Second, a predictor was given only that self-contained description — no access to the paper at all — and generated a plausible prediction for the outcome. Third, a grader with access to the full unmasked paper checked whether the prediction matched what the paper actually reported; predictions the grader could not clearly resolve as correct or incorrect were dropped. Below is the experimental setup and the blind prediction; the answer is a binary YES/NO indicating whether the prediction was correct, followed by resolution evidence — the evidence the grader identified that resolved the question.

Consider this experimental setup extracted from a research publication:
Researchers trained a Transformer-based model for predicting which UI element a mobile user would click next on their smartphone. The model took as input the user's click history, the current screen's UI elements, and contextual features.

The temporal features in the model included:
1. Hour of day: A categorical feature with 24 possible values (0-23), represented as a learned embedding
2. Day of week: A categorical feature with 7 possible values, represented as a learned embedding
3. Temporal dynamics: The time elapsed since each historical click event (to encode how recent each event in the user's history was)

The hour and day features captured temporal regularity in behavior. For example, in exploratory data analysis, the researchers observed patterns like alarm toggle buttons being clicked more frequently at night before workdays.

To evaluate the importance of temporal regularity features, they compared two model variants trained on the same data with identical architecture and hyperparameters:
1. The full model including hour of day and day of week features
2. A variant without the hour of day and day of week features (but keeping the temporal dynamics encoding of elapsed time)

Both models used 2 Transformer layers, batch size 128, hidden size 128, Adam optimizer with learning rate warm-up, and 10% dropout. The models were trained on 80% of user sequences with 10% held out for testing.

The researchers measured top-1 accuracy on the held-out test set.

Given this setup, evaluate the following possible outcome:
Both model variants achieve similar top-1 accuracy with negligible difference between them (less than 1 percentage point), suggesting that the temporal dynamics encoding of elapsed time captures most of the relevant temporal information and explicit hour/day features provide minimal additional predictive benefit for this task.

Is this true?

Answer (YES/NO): NO